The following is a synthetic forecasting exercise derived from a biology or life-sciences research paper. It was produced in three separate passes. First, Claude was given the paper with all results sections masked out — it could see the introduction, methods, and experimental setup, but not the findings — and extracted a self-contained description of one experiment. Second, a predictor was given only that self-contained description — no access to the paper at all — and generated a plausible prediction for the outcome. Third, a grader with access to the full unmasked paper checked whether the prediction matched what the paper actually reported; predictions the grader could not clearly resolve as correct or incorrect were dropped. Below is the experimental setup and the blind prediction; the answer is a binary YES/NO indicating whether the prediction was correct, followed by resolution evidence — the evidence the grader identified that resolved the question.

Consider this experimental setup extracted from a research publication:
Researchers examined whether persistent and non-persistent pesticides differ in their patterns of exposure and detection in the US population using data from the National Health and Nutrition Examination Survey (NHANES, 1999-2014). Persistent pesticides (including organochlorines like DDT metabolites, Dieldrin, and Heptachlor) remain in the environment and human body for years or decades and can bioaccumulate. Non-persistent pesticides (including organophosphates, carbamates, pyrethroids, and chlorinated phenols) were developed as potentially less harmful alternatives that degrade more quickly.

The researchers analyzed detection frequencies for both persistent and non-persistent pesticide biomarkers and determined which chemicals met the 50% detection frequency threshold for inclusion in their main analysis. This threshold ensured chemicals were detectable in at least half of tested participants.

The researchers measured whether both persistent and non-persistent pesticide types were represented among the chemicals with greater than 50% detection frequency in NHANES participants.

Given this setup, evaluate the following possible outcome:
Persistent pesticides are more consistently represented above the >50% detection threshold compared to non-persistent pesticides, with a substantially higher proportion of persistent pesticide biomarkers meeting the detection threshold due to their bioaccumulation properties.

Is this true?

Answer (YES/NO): NO